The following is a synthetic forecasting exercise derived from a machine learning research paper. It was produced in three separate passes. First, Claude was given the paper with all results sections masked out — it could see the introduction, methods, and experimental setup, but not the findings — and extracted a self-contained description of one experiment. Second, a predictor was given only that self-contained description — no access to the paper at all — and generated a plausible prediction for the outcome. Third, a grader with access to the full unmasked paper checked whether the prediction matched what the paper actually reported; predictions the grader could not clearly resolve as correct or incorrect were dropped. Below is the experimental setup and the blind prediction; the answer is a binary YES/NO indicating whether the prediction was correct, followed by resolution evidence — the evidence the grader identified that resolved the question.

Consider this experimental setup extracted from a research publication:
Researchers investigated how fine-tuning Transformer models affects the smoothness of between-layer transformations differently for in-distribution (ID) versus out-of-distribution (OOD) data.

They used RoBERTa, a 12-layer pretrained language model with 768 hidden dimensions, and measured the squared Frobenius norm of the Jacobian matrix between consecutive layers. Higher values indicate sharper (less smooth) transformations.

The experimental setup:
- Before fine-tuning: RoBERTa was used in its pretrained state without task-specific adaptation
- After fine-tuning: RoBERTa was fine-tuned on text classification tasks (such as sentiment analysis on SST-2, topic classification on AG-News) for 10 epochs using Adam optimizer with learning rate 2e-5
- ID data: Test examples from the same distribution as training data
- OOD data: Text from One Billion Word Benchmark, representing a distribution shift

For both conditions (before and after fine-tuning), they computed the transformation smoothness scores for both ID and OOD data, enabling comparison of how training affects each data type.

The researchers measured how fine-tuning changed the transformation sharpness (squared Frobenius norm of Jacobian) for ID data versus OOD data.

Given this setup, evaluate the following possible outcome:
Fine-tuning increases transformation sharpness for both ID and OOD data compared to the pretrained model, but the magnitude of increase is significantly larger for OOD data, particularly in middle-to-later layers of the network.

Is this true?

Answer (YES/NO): NO